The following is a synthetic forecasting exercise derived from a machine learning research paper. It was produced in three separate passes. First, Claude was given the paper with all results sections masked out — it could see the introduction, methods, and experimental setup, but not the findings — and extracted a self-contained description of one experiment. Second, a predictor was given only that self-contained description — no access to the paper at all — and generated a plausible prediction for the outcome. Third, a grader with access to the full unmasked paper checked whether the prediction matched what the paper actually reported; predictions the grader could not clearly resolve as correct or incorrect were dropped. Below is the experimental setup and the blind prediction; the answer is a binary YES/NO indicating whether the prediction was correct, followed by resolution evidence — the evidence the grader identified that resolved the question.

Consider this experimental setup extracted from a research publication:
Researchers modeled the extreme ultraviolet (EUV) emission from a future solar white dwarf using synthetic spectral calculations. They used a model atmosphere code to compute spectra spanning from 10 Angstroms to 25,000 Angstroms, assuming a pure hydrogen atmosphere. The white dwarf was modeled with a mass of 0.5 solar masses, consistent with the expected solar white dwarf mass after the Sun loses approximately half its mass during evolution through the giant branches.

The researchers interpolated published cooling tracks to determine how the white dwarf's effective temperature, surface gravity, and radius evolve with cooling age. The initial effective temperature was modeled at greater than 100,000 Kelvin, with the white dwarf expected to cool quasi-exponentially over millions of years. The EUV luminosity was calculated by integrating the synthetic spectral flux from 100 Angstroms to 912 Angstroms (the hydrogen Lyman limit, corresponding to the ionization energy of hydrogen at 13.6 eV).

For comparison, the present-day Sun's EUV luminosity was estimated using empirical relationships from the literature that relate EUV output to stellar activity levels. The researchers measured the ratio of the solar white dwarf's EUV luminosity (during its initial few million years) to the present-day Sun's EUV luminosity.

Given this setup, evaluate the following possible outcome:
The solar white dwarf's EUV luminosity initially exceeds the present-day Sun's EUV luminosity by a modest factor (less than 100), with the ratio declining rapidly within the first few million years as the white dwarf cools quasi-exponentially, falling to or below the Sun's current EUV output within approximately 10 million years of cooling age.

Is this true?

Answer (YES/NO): NO